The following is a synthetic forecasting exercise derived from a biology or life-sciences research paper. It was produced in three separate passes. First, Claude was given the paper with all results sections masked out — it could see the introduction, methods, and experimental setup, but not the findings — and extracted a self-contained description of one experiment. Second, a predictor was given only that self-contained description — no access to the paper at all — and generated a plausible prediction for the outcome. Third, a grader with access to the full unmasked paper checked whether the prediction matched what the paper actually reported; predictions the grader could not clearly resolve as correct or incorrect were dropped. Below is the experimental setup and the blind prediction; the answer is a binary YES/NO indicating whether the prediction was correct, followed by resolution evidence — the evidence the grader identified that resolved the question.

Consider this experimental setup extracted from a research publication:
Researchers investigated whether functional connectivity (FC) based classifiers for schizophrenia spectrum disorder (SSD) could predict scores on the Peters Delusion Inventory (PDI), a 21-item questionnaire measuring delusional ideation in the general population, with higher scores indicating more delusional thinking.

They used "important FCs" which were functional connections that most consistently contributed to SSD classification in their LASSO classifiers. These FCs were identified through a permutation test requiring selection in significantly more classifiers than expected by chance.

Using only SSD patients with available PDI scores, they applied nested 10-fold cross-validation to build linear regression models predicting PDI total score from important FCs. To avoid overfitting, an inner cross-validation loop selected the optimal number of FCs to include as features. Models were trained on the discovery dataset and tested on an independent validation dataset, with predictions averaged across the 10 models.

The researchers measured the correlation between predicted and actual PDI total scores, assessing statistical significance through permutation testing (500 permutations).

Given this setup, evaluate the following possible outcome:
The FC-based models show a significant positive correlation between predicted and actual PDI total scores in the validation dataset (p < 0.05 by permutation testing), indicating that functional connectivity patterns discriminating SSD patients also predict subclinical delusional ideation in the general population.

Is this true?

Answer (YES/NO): NO